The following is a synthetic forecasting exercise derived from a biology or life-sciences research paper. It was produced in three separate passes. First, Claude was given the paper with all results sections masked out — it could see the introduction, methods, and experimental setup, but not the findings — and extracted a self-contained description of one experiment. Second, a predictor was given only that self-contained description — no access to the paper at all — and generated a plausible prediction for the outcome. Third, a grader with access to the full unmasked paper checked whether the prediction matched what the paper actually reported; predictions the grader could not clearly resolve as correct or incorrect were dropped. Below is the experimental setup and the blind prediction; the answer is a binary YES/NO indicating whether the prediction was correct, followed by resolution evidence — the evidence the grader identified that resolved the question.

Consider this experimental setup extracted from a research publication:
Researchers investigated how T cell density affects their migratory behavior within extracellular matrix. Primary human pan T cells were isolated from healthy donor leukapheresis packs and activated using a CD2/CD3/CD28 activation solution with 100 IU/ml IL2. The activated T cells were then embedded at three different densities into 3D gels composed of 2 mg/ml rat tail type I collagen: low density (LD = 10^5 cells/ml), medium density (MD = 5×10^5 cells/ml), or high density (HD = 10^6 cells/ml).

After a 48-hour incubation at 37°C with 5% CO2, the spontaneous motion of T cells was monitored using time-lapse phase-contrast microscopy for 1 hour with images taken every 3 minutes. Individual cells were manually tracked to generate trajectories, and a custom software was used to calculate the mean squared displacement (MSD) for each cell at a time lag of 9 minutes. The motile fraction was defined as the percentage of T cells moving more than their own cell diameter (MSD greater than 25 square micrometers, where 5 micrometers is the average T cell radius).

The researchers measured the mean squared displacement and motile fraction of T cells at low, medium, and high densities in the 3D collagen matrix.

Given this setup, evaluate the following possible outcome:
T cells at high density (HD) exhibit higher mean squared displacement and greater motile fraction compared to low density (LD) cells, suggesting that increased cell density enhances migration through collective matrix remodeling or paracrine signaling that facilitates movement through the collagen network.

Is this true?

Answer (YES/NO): YES